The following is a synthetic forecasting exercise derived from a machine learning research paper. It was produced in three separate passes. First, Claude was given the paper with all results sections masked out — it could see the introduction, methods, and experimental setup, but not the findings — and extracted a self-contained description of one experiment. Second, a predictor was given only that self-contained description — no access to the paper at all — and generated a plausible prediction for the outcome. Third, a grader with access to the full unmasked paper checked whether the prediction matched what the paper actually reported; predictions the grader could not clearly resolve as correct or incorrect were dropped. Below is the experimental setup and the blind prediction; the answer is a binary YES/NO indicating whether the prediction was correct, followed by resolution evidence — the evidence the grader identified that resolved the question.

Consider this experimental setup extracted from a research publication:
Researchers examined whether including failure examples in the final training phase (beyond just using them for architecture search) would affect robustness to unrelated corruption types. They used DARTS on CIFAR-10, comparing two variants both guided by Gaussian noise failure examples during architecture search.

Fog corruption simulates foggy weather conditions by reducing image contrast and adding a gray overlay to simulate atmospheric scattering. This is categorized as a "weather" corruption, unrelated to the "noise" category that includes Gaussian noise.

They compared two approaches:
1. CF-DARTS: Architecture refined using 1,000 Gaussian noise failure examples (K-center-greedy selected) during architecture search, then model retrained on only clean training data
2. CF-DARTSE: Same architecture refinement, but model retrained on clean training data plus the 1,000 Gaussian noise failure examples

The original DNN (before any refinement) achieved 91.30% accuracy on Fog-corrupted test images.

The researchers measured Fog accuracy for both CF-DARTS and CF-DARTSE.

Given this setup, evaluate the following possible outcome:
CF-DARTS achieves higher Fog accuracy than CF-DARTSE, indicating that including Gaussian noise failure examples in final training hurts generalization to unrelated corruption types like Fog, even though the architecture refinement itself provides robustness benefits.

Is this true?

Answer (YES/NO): NO